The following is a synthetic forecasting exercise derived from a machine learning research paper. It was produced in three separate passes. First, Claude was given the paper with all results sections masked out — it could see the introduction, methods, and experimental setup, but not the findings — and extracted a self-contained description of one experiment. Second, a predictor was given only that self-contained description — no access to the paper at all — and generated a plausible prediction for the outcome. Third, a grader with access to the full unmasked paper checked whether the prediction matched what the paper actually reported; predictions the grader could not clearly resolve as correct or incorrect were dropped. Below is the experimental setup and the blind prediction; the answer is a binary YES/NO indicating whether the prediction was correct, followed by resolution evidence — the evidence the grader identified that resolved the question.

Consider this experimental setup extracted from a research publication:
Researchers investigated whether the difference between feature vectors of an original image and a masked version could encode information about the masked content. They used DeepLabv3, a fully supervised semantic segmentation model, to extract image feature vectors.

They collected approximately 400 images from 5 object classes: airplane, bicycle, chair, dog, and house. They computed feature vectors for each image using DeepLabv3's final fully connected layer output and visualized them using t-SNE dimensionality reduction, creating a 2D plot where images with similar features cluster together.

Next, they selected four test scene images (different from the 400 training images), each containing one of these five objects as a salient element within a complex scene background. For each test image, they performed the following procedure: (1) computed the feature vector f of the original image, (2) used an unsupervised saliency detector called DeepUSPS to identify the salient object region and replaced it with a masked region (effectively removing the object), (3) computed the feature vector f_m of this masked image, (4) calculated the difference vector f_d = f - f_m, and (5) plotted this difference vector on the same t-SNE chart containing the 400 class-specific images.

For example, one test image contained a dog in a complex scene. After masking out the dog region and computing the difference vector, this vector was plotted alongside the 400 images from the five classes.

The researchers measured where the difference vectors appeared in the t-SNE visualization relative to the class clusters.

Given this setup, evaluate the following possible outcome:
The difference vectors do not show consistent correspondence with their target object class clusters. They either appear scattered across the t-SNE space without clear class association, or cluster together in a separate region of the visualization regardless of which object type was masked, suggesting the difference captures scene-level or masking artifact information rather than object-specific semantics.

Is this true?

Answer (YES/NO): NO